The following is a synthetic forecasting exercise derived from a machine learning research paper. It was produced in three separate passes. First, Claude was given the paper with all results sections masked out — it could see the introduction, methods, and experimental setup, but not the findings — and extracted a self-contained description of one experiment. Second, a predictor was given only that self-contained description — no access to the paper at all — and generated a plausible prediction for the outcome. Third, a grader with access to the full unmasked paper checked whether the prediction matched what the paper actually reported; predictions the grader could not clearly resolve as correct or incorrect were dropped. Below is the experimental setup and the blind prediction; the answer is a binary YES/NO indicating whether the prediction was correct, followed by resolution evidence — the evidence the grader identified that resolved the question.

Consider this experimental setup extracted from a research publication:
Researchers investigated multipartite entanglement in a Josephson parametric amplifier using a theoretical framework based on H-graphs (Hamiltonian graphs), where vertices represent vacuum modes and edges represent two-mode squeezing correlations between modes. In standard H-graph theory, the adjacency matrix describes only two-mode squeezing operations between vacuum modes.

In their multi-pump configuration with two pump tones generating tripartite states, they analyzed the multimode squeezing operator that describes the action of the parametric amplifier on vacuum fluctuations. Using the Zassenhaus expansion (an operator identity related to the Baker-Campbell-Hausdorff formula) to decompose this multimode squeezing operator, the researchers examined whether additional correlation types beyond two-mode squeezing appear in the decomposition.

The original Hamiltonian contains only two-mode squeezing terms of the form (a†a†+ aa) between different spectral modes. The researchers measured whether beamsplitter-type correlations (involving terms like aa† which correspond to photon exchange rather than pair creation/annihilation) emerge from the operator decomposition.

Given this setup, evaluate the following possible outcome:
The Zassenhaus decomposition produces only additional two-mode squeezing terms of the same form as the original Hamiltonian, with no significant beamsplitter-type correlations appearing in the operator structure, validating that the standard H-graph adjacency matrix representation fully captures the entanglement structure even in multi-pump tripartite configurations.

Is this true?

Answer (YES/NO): NO